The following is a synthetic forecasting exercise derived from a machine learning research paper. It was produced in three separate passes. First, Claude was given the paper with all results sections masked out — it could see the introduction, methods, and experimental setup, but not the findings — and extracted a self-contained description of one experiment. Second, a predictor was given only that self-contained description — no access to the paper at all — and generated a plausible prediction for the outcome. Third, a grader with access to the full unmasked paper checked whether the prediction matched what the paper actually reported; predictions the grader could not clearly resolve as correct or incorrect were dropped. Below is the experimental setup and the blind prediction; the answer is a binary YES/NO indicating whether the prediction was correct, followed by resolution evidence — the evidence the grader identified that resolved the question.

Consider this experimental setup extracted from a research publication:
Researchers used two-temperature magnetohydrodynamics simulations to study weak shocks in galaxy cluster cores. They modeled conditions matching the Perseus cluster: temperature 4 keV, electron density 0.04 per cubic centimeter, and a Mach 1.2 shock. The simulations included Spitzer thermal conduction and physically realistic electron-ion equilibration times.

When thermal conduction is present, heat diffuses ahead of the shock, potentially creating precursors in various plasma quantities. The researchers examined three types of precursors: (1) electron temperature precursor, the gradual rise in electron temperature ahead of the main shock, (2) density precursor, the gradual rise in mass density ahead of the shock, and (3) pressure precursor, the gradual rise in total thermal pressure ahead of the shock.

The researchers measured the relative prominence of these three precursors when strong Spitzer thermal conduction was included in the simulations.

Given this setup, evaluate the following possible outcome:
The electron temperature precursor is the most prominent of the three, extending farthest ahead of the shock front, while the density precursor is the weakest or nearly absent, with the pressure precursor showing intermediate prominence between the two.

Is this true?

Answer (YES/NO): YES